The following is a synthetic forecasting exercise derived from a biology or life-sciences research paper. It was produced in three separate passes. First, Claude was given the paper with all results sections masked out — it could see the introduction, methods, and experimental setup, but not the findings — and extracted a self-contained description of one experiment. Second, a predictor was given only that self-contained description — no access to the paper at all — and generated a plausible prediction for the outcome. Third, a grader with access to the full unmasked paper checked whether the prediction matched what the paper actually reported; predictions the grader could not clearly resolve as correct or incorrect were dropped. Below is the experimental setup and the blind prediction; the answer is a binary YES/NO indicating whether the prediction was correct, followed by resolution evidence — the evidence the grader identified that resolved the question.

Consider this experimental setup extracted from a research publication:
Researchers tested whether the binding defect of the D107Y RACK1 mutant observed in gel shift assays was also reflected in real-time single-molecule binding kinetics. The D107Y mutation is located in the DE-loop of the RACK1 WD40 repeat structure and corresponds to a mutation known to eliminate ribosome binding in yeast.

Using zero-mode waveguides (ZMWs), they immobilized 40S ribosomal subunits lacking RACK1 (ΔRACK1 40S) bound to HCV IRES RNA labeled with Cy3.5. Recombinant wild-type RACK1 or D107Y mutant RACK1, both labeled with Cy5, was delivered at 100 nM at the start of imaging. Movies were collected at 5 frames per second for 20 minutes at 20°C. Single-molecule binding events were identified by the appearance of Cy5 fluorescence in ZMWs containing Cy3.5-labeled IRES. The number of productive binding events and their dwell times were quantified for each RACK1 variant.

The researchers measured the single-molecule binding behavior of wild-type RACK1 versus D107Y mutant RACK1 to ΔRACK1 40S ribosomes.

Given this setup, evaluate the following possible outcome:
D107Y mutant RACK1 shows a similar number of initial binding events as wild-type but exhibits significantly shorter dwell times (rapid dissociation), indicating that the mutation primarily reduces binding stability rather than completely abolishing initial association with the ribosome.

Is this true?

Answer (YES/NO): NO